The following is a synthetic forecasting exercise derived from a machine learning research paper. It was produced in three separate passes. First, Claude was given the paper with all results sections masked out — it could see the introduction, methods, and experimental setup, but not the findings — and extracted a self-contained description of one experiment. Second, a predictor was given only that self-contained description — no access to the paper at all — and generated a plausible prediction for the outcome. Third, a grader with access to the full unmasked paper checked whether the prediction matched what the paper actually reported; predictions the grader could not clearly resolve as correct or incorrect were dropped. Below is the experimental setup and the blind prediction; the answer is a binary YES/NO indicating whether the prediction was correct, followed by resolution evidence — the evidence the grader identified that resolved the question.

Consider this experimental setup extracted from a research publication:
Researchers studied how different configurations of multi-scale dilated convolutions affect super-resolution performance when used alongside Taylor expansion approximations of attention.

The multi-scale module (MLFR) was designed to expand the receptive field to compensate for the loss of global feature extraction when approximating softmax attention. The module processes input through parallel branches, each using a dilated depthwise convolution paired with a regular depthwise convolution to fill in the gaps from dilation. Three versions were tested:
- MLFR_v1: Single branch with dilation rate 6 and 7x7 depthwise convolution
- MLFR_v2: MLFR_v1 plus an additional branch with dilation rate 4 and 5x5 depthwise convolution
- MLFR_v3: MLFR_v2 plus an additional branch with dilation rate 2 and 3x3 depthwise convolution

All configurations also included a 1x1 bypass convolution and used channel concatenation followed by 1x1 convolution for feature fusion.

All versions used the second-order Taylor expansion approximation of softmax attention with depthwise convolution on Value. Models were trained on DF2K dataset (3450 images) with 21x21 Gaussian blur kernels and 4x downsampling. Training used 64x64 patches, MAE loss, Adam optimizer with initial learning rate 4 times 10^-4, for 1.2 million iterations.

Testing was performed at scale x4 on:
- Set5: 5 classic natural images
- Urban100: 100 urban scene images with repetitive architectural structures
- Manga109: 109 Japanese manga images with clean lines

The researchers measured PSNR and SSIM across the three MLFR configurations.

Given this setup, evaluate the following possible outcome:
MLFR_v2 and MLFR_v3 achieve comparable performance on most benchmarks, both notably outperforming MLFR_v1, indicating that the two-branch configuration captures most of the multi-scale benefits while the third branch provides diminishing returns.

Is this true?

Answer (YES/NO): NO